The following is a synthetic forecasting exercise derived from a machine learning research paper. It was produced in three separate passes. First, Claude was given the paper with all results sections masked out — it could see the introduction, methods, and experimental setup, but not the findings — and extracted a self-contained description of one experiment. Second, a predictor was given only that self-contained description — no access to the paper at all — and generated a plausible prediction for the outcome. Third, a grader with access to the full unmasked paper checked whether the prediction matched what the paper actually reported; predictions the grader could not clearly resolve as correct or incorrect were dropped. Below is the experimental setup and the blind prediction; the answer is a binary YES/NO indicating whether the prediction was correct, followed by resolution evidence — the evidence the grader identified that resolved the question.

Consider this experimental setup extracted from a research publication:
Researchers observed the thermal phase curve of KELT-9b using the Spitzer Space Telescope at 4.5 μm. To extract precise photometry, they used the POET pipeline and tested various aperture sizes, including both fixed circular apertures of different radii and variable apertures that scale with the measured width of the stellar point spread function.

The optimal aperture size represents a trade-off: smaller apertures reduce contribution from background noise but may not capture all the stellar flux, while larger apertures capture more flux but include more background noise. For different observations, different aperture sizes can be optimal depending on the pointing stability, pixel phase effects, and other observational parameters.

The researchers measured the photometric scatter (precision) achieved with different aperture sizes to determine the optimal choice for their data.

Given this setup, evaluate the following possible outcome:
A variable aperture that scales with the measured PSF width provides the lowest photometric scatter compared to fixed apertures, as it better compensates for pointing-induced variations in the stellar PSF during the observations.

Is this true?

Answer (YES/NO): NO